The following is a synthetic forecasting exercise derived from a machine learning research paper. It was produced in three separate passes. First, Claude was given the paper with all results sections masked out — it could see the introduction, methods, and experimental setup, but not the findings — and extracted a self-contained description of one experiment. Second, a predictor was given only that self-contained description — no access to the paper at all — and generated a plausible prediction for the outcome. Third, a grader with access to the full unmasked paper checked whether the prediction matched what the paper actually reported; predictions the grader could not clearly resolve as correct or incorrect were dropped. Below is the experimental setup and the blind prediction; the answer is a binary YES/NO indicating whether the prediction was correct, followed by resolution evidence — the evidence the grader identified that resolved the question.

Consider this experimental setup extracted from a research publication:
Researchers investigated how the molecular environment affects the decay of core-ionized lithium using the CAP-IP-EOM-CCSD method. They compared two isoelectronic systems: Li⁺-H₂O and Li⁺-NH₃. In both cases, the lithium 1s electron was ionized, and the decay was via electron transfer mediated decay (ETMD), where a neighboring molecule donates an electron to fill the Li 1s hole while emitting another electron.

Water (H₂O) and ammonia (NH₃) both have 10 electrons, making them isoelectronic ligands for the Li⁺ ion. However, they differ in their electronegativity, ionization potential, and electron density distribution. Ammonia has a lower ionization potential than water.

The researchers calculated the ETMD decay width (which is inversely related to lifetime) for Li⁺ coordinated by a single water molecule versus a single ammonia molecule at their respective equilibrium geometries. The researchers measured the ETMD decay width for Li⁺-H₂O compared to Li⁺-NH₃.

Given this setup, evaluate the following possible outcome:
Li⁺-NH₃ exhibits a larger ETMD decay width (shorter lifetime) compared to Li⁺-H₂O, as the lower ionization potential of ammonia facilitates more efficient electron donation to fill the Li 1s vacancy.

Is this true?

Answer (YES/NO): YES